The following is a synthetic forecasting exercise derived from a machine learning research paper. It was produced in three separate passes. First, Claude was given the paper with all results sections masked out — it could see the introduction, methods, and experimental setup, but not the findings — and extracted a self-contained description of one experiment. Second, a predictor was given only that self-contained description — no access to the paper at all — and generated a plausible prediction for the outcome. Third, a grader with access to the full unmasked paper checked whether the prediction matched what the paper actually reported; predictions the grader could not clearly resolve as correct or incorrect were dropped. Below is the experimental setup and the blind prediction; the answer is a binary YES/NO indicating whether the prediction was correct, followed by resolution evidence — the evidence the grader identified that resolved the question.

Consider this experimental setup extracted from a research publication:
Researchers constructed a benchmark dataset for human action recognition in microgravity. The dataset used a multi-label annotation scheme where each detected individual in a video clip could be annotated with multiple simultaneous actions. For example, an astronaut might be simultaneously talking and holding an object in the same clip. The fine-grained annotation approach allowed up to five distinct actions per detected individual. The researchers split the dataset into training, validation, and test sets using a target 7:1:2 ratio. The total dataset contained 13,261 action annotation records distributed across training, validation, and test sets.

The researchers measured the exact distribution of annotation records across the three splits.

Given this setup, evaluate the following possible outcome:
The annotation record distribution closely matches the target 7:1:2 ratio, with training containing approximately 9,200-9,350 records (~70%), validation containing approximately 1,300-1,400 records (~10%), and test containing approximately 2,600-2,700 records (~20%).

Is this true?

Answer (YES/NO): YES